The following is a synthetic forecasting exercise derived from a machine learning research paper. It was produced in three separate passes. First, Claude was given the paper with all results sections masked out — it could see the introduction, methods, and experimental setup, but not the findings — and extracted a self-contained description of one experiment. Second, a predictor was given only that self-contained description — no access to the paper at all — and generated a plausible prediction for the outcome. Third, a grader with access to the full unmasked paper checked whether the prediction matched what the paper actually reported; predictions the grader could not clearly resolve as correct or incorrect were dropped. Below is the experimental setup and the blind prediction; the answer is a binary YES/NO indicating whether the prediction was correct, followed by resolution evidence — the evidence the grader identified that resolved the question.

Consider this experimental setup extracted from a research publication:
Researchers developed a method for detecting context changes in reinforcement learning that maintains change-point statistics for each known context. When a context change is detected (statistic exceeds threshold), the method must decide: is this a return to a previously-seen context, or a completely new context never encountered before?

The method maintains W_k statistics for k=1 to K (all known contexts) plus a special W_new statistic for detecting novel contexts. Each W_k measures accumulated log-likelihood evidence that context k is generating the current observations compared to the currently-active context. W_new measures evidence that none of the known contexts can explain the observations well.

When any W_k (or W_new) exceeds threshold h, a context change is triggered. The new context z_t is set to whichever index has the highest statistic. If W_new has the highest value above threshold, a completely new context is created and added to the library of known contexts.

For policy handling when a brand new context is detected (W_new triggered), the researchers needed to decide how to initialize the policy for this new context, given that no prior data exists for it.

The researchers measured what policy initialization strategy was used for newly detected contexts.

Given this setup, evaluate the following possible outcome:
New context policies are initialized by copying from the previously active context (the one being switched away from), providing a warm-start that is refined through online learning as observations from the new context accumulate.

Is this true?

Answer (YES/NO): YES